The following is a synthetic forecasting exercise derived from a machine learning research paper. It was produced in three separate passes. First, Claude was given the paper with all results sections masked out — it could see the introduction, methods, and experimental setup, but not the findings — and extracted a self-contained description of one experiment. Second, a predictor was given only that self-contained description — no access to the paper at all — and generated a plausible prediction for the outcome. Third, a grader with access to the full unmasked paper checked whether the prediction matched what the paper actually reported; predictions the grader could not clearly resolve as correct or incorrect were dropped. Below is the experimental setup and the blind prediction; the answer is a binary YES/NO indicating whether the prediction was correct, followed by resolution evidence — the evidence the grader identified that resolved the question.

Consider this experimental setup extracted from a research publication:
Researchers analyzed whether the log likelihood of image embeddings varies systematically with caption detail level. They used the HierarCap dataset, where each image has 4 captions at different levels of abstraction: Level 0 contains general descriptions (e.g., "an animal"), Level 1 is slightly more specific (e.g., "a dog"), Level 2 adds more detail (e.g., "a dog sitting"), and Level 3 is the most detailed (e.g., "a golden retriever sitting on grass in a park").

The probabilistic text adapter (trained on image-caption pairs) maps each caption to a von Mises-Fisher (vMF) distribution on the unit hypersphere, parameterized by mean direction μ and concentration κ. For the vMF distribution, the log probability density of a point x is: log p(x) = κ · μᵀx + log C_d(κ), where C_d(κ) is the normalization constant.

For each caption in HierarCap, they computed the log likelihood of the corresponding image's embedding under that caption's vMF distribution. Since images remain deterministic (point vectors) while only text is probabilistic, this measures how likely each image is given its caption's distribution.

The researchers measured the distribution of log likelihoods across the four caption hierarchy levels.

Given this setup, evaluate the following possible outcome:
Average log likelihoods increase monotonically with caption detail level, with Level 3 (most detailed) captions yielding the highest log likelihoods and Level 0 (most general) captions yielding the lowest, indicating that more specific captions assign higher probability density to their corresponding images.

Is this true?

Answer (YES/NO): YES